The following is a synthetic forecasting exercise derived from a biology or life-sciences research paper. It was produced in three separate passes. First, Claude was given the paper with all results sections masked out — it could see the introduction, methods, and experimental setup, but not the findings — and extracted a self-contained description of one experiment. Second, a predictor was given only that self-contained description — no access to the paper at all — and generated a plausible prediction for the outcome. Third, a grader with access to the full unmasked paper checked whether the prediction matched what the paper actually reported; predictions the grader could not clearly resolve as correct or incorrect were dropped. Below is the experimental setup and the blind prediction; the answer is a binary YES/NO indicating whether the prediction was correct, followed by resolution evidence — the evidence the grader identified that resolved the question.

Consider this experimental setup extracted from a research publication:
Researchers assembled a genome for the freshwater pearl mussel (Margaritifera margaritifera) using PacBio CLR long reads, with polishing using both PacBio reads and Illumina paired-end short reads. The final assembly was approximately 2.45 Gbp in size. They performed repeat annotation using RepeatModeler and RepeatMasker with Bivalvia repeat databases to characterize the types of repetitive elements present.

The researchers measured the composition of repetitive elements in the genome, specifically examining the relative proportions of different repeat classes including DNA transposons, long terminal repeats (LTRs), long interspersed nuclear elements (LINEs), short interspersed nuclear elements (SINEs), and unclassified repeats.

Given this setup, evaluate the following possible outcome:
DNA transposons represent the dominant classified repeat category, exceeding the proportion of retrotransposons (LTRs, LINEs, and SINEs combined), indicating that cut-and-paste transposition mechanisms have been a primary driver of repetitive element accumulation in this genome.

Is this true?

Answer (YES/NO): YES